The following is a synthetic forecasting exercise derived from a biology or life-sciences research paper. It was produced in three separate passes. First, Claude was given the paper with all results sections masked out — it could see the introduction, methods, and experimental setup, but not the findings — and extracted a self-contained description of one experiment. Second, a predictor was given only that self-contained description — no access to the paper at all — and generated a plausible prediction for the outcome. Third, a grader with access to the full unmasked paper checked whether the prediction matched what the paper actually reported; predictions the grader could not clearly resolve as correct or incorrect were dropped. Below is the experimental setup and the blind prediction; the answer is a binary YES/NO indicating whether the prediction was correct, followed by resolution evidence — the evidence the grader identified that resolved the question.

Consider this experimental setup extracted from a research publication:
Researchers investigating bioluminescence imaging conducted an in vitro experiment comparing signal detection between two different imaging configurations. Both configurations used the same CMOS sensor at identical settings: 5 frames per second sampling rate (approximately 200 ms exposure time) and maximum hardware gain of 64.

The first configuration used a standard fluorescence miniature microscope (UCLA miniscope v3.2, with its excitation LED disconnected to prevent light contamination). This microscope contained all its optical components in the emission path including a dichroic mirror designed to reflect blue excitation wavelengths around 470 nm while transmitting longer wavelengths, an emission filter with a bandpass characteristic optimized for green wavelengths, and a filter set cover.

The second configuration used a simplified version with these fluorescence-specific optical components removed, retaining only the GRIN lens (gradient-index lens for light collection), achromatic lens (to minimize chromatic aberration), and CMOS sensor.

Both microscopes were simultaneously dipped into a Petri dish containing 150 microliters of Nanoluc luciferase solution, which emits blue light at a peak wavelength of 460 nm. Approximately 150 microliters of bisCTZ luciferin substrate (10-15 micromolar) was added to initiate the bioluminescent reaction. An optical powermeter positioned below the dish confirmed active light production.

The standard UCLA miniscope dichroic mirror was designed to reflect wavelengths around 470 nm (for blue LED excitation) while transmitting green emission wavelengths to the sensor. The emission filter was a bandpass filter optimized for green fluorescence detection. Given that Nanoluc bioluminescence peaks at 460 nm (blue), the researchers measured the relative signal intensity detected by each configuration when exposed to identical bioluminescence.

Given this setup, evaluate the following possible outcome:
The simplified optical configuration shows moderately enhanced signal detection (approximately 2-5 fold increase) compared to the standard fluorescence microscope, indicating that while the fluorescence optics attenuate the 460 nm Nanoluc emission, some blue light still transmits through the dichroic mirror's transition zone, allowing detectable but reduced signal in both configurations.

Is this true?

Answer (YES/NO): NO